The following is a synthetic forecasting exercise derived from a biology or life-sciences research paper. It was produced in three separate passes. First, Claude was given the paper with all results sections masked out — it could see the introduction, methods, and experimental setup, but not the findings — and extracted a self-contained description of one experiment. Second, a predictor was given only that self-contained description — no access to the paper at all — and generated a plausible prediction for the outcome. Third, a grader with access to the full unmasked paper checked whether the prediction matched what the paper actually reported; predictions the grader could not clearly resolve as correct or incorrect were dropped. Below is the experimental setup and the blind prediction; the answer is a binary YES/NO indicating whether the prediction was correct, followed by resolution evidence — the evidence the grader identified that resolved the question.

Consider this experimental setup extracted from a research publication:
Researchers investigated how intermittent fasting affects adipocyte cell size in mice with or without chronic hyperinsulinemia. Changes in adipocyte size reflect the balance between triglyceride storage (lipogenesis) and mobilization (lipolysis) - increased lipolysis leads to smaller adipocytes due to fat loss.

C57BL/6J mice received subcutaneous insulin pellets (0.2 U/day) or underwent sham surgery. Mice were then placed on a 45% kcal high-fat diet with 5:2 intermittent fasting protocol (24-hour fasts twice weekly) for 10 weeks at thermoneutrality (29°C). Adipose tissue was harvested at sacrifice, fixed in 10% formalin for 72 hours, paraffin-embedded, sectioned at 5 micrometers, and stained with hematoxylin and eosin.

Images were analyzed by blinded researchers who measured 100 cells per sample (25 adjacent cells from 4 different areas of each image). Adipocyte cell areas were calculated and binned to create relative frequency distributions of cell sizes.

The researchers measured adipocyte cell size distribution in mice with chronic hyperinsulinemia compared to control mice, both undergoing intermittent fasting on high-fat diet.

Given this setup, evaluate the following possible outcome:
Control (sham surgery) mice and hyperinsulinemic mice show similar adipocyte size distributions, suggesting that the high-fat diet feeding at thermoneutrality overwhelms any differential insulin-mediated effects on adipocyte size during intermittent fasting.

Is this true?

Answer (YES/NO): NO